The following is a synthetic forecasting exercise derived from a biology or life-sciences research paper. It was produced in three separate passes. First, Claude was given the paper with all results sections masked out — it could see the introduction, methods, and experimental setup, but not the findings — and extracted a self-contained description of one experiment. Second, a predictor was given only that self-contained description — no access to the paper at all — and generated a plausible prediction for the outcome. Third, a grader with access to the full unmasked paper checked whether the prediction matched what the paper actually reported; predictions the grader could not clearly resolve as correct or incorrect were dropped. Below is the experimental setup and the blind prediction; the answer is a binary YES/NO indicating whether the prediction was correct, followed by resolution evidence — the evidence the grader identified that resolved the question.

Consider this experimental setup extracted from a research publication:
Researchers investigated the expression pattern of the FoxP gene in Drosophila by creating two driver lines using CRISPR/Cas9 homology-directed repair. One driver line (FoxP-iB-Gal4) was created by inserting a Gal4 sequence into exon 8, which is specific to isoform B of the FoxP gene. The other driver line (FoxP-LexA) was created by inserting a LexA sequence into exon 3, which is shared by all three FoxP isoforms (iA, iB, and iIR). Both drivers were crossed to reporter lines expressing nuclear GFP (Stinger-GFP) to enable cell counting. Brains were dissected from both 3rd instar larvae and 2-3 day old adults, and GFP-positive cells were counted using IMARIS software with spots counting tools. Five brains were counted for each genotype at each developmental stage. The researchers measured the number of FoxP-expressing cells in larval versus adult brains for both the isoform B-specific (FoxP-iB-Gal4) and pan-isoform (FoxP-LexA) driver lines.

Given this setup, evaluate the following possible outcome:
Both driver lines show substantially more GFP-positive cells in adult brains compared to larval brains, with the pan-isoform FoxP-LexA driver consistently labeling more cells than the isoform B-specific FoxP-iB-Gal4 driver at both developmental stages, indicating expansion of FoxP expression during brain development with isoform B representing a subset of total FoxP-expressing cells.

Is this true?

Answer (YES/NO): YES